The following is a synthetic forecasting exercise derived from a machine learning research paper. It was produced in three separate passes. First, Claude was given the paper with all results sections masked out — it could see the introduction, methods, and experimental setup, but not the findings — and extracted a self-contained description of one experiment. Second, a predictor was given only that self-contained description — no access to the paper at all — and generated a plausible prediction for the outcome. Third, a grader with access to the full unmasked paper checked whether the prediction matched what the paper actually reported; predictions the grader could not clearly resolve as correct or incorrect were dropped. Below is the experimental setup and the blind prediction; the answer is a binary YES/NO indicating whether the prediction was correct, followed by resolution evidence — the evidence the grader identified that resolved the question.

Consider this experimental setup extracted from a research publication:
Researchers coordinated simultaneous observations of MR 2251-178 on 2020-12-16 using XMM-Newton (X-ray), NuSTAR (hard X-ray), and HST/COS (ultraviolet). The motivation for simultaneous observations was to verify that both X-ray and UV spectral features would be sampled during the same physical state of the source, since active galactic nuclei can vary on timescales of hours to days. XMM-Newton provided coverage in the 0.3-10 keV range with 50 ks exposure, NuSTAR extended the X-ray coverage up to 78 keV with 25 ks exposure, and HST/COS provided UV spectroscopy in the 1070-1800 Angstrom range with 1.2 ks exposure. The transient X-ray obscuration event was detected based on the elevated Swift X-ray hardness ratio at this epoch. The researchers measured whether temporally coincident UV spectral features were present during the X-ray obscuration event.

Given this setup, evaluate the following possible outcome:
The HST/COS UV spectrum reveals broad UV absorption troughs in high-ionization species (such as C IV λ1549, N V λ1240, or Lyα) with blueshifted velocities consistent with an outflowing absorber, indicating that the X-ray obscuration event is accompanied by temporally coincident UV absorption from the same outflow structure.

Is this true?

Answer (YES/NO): NO